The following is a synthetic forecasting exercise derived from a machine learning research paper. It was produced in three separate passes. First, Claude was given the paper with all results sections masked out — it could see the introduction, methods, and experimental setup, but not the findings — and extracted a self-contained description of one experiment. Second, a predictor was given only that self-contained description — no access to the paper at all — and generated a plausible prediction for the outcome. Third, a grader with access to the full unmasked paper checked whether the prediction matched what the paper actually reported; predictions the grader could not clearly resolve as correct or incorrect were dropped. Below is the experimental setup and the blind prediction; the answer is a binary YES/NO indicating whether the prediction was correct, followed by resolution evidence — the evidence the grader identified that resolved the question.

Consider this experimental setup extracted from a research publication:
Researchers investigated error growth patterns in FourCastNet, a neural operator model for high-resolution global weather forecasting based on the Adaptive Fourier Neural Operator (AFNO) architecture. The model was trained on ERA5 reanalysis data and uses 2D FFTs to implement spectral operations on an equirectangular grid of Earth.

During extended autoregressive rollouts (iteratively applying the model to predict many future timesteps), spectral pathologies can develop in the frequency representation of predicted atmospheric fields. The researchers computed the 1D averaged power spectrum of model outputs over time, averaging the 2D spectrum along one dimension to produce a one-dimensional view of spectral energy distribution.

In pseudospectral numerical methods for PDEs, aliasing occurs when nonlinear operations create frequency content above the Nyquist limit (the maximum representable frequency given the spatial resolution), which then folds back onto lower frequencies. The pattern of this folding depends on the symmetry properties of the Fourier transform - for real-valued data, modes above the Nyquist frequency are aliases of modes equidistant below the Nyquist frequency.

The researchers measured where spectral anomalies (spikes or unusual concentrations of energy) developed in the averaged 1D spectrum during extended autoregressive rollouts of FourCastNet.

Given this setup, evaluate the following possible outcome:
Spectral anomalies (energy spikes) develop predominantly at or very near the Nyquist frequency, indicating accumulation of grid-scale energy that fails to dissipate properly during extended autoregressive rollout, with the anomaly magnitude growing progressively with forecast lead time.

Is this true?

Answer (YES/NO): NO